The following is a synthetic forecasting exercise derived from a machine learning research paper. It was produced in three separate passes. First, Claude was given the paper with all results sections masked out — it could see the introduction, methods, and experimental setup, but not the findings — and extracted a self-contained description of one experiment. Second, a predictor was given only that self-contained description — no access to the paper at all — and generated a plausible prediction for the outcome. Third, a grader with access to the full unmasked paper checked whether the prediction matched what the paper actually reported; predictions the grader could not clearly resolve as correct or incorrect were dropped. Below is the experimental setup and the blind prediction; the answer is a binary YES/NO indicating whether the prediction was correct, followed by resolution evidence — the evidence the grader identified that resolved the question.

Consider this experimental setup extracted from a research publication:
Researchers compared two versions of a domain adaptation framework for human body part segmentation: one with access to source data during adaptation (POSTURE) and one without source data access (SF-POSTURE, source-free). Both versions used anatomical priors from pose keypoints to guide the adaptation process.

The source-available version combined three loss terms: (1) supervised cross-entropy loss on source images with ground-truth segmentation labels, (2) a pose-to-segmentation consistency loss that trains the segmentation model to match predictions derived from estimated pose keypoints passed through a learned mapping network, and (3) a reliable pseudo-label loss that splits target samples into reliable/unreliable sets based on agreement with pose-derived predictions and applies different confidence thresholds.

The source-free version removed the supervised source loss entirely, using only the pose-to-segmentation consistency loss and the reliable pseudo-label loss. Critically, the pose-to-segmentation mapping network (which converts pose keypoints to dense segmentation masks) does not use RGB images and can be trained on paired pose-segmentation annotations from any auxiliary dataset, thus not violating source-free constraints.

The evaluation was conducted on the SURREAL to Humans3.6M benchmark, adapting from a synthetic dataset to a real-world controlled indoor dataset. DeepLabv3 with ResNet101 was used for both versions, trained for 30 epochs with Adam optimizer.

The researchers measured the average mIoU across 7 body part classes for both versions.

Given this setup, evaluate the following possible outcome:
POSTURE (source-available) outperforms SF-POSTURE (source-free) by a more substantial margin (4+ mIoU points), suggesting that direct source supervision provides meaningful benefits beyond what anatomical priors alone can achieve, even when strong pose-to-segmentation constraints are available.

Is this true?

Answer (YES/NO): NO